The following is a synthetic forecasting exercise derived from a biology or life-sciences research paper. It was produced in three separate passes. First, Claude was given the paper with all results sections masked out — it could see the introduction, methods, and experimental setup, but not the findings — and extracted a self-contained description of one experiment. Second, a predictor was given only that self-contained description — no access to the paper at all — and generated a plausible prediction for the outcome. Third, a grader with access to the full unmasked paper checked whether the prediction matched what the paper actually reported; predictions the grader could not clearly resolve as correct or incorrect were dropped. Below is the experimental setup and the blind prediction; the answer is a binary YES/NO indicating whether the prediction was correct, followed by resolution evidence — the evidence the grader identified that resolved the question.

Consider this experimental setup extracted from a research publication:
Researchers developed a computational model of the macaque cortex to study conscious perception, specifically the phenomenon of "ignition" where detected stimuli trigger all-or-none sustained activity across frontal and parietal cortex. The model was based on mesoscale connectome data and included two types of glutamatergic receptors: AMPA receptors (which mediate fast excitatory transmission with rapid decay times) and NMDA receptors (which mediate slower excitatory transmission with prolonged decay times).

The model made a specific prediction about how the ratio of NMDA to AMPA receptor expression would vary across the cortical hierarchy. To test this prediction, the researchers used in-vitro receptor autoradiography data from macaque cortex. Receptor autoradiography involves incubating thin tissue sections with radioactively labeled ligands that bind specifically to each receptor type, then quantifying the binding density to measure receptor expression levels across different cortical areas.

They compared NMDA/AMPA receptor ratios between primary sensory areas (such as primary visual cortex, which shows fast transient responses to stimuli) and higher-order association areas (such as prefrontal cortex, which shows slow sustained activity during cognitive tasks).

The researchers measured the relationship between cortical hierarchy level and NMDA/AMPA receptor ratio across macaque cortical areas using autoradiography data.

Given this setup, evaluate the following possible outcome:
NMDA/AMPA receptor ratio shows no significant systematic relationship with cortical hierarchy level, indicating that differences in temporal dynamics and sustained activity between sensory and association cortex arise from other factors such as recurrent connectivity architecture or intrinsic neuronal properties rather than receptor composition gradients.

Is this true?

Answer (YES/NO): NO